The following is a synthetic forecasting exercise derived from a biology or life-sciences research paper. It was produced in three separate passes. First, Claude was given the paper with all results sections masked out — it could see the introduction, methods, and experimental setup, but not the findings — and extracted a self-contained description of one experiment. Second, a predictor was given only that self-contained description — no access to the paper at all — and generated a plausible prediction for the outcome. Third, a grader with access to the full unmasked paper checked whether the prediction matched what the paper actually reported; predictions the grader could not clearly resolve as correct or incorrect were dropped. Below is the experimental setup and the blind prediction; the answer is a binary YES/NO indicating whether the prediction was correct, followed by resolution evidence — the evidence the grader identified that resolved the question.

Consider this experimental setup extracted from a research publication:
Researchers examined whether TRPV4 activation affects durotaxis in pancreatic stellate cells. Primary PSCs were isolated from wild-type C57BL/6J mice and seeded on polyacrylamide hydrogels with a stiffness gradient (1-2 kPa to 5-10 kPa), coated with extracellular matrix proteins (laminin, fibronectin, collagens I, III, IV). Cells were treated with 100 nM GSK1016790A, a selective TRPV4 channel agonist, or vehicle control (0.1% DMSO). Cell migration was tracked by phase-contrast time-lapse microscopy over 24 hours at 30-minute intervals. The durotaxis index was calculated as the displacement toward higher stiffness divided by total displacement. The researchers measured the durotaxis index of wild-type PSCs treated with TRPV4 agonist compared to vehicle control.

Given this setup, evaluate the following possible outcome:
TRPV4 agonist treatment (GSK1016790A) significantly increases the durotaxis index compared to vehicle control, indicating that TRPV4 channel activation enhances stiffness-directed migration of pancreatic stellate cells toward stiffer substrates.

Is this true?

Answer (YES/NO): NO